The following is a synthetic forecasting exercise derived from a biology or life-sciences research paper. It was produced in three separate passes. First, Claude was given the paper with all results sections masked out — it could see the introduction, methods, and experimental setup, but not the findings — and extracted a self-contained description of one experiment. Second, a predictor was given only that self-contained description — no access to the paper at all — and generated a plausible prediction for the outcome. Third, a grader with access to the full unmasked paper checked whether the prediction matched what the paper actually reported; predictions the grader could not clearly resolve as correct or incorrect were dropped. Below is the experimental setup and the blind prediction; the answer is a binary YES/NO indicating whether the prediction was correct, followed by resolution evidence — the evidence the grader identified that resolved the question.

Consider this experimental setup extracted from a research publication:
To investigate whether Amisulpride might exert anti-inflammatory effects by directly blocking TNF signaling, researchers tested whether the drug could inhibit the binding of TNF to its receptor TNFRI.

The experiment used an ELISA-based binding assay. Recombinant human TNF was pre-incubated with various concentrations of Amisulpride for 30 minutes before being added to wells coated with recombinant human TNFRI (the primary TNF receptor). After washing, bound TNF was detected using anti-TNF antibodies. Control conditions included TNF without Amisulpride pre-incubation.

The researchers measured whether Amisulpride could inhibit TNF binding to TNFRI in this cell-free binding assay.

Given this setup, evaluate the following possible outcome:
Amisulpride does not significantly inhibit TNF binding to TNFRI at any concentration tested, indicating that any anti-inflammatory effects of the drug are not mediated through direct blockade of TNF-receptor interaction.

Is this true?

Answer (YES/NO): YES